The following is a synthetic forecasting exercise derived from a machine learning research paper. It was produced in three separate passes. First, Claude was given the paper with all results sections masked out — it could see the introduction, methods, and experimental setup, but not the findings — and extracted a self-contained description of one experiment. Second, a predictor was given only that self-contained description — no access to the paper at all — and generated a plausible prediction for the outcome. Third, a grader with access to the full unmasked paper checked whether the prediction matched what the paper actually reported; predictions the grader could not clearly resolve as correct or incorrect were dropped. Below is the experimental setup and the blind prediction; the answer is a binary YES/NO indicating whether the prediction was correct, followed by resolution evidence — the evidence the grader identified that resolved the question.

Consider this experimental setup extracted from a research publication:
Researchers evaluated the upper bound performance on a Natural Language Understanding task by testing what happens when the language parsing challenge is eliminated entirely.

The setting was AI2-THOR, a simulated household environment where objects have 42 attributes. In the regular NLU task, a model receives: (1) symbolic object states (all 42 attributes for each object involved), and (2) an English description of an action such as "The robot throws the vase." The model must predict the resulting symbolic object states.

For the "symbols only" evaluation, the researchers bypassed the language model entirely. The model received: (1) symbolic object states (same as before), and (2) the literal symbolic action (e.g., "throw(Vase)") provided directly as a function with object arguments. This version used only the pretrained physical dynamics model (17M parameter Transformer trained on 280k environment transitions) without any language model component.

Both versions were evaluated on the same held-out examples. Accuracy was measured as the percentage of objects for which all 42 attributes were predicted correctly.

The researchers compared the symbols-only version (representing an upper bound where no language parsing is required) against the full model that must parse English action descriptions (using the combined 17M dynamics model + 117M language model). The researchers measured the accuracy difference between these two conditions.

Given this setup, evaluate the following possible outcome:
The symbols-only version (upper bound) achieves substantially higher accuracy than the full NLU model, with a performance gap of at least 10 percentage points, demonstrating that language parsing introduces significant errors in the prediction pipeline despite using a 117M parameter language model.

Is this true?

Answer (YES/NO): NO